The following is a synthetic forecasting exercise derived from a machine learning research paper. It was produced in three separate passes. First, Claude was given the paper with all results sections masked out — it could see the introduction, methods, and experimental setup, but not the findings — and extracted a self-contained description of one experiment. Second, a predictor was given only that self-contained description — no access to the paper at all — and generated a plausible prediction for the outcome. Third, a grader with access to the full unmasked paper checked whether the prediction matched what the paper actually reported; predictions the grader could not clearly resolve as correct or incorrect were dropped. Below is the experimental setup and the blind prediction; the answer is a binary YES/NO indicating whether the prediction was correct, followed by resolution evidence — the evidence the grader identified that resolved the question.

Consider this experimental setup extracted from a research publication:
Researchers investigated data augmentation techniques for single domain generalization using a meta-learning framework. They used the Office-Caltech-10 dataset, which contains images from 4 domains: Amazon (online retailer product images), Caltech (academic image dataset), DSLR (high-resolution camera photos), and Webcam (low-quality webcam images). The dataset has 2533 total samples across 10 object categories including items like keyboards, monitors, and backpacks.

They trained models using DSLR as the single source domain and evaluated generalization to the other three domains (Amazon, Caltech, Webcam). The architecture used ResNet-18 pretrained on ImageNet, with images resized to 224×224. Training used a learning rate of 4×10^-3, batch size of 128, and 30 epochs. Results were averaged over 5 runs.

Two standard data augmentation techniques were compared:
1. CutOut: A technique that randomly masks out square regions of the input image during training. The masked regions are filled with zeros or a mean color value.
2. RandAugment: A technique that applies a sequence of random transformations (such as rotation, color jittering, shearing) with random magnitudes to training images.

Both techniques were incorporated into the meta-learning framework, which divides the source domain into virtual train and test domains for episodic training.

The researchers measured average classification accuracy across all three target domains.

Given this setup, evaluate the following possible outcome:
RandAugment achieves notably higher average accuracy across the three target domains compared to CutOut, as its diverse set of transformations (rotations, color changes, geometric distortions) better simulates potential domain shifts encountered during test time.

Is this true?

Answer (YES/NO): NO